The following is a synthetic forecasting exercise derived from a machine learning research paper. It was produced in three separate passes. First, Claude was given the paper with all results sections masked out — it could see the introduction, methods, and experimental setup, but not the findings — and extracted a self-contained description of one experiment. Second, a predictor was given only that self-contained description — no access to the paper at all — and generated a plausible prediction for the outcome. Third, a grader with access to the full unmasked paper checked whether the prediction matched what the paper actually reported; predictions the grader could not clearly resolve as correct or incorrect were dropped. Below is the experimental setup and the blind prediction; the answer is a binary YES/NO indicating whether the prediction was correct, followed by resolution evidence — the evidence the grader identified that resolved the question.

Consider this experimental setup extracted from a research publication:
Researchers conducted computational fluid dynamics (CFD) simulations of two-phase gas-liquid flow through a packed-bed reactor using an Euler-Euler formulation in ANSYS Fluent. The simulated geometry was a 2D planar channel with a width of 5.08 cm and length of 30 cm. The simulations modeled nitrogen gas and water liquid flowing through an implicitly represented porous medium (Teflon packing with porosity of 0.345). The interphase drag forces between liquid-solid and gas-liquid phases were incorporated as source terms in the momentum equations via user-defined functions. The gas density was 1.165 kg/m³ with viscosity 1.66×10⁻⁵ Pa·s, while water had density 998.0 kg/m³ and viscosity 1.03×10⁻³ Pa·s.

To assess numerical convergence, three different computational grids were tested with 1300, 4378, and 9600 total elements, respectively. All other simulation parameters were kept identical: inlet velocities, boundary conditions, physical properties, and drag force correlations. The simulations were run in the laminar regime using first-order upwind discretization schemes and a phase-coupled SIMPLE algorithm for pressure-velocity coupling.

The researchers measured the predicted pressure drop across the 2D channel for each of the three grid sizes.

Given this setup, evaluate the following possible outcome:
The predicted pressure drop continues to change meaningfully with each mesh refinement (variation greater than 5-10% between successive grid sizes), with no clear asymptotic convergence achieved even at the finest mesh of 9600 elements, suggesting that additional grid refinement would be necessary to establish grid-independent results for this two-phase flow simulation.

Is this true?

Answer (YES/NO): NO